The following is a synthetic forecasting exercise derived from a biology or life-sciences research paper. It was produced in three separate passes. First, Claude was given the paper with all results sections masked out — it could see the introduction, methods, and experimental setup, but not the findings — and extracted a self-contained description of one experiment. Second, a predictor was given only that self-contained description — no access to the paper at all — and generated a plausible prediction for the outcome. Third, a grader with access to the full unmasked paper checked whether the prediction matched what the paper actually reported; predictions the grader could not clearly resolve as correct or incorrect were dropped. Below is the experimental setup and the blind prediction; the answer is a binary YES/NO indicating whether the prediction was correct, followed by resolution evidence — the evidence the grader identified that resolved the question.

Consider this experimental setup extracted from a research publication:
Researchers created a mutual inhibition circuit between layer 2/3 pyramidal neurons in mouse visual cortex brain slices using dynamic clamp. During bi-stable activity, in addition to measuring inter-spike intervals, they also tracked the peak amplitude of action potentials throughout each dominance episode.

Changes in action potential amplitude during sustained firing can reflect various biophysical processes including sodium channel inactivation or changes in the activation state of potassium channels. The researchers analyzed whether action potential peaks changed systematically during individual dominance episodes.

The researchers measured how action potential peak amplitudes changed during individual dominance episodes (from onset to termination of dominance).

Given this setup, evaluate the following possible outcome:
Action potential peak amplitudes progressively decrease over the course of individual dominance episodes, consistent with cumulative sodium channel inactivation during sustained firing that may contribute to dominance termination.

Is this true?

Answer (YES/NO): YES